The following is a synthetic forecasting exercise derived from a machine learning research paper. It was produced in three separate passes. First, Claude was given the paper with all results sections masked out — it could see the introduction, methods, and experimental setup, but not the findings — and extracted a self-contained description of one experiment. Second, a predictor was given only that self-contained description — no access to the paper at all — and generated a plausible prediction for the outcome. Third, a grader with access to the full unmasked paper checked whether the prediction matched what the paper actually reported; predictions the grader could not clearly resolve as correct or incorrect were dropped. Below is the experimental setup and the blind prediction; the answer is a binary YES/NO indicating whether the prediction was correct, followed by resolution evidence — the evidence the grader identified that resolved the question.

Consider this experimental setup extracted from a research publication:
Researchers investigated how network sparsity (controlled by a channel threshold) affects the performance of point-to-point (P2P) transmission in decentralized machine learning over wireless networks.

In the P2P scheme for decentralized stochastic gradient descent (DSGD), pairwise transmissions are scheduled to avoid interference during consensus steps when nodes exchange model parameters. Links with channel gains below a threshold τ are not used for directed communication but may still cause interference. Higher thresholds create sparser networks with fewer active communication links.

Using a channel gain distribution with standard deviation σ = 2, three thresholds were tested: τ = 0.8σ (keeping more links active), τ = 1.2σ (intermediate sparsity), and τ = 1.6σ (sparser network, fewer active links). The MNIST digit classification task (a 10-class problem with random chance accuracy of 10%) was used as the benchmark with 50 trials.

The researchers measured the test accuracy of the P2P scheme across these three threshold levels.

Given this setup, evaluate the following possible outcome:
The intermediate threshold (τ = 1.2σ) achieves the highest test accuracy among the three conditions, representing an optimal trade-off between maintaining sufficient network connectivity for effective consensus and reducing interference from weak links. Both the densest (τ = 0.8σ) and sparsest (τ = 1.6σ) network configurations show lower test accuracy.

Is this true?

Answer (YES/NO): NO